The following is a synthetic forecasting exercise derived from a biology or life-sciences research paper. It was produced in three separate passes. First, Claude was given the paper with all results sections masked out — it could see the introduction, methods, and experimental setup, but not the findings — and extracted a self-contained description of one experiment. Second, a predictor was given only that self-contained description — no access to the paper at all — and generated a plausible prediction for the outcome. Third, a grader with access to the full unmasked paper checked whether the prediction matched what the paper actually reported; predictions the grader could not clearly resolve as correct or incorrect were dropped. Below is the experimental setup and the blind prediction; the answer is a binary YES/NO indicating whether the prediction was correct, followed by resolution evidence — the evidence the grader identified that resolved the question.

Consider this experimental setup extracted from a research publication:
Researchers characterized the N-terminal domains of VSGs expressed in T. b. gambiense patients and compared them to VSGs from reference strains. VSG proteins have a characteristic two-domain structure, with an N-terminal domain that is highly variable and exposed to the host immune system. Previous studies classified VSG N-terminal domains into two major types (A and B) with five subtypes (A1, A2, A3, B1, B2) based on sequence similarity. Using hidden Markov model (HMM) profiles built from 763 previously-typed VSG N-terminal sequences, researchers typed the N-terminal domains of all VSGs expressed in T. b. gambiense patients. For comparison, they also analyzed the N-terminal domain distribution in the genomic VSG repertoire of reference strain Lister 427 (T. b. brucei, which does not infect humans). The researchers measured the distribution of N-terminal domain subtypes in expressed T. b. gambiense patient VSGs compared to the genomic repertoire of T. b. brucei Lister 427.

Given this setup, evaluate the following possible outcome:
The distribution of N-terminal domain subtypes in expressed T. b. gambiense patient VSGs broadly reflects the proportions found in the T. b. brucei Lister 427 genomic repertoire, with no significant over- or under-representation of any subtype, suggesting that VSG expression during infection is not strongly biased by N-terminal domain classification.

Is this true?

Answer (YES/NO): NO